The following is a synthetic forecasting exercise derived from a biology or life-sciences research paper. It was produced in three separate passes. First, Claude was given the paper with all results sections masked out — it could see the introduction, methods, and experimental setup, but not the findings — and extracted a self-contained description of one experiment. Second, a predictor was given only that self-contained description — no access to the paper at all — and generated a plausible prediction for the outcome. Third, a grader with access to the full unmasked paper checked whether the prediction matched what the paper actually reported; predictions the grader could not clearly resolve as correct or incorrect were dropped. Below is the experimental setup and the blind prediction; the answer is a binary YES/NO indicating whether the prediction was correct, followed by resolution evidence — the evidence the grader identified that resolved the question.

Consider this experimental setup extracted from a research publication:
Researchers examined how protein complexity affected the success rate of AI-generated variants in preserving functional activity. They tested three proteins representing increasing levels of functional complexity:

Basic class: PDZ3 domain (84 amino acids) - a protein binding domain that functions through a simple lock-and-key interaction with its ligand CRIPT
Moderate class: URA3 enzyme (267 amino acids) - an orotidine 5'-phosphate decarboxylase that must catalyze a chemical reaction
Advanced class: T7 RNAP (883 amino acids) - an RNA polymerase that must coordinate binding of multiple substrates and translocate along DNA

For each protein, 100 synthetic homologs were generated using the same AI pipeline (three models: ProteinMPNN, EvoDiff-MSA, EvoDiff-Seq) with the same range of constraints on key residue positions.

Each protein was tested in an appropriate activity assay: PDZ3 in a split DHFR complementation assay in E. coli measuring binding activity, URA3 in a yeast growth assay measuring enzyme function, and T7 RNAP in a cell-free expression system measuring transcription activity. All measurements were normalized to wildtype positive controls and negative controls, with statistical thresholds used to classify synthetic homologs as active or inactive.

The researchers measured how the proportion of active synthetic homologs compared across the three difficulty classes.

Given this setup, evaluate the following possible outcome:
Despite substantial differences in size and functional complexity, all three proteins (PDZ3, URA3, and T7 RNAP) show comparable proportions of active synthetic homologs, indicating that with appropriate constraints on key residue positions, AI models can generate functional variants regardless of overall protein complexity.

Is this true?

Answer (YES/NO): NO